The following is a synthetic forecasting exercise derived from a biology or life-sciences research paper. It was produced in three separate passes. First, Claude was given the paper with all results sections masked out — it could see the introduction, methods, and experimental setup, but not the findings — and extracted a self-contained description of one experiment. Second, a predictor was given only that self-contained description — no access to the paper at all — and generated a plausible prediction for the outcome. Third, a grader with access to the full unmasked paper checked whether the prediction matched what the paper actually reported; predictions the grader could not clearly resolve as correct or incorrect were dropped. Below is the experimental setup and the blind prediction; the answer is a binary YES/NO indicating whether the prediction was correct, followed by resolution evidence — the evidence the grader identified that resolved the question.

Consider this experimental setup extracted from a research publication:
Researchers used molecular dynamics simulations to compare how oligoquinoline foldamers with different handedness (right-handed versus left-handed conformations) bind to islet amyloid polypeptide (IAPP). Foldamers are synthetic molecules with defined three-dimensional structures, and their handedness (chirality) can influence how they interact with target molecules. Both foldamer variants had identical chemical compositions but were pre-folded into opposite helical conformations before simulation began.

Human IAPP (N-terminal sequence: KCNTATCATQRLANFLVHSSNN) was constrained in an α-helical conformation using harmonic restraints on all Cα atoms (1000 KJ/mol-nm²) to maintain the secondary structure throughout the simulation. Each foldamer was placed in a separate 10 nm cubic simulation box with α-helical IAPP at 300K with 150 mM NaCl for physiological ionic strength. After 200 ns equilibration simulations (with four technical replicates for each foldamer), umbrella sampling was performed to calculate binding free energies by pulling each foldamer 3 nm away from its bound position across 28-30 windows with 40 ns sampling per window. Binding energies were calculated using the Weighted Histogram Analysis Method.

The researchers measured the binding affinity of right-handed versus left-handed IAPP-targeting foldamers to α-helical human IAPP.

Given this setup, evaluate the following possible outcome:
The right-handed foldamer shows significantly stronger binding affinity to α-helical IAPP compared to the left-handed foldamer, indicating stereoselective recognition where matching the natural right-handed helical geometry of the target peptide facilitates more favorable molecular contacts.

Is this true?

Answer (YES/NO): NO